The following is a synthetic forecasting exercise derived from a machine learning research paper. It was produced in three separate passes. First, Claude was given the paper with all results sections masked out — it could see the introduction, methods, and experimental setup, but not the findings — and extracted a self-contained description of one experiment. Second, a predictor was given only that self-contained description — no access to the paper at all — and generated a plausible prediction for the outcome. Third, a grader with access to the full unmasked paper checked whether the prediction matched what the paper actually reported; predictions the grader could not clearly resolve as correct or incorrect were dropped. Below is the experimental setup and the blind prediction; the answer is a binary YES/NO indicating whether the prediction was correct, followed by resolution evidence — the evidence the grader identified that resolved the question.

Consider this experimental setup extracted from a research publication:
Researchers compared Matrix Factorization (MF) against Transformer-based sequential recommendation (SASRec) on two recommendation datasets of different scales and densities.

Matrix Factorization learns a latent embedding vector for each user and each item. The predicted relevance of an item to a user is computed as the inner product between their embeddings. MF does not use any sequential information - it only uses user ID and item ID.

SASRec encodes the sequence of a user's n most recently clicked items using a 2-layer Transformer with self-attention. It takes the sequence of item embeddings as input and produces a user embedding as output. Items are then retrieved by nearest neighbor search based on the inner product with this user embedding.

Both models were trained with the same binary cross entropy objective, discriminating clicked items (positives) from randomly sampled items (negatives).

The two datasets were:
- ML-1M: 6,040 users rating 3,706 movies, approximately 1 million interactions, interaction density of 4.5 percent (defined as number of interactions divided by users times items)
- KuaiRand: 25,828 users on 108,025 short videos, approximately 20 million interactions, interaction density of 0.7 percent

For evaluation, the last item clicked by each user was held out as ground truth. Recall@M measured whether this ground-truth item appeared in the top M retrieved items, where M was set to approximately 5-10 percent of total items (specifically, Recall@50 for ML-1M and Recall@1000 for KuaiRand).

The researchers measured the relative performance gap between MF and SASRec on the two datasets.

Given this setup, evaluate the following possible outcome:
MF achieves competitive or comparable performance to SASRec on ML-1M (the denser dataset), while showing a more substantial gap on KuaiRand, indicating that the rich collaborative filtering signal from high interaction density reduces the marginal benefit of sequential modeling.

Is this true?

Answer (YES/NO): NO